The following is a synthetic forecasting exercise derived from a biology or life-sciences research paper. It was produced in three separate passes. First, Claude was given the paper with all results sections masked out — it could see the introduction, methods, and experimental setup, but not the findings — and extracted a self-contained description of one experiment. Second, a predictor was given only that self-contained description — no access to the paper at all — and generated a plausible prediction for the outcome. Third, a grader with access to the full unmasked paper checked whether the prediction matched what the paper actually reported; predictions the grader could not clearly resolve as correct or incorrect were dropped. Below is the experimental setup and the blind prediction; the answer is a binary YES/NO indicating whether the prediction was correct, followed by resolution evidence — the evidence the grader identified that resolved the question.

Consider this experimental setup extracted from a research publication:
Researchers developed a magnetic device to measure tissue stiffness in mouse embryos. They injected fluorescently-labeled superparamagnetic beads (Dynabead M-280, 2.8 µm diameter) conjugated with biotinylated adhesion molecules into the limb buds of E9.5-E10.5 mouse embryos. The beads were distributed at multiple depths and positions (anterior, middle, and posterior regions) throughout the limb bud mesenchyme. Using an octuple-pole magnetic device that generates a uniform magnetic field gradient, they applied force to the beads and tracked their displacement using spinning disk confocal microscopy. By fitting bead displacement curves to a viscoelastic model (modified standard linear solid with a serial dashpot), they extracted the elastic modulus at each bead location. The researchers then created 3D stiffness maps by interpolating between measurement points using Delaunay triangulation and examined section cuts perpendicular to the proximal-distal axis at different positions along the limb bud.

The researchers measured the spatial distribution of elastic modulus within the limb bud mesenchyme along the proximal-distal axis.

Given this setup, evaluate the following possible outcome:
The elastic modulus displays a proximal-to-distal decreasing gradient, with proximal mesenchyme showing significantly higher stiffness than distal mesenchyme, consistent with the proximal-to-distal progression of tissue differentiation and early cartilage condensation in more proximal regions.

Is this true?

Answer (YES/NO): YES